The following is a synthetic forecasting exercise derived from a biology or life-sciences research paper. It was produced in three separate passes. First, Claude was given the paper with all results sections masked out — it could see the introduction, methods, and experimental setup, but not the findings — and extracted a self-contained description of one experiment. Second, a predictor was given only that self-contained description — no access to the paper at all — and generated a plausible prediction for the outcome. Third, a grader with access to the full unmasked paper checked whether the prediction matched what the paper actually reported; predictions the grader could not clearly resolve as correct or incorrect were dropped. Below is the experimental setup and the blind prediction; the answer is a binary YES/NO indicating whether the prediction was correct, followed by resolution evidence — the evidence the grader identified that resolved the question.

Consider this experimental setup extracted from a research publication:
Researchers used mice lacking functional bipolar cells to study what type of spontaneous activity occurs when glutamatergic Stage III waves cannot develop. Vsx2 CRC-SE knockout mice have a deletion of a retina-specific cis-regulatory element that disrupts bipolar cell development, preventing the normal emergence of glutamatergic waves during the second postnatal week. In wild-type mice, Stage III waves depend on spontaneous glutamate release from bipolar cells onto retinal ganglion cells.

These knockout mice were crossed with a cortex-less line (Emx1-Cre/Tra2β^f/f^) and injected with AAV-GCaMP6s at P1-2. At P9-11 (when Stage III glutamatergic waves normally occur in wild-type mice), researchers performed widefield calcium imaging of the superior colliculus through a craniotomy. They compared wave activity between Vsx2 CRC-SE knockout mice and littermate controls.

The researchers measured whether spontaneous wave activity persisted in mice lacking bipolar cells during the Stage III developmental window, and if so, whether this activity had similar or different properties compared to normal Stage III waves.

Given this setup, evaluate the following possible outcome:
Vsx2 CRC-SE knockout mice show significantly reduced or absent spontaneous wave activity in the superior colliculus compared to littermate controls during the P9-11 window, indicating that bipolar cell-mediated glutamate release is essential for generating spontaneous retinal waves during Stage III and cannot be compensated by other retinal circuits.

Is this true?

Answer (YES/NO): NO